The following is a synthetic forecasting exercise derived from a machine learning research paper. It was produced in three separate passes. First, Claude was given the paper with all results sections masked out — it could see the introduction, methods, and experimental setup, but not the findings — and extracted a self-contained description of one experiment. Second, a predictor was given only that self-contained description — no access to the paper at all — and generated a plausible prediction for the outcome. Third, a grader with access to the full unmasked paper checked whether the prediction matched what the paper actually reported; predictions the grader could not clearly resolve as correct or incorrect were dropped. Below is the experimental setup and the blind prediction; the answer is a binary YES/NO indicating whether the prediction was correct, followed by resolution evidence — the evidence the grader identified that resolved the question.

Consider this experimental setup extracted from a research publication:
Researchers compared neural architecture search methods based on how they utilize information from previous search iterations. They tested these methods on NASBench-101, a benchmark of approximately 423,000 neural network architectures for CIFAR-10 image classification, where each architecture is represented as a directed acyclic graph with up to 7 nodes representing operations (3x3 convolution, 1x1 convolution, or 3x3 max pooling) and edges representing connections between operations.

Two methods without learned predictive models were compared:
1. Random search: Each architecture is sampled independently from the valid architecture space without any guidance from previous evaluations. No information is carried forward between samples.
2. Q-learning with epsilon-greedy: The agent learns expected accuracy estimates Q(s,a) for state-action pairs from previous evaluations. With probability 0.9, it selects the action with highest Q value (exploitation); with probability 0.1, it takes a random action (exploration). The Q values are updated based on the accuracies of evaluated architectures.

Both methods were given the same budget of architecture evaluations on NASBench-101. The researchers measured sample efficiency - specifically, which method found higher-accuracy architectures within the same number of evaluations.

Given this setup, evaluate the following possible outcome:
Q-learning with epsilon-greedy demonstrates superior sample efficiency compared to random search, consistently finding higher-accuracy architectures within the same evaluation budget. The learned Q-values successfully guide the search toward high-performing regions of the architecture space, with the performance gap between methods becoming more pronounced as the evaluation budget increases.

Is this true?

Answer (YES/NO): YES